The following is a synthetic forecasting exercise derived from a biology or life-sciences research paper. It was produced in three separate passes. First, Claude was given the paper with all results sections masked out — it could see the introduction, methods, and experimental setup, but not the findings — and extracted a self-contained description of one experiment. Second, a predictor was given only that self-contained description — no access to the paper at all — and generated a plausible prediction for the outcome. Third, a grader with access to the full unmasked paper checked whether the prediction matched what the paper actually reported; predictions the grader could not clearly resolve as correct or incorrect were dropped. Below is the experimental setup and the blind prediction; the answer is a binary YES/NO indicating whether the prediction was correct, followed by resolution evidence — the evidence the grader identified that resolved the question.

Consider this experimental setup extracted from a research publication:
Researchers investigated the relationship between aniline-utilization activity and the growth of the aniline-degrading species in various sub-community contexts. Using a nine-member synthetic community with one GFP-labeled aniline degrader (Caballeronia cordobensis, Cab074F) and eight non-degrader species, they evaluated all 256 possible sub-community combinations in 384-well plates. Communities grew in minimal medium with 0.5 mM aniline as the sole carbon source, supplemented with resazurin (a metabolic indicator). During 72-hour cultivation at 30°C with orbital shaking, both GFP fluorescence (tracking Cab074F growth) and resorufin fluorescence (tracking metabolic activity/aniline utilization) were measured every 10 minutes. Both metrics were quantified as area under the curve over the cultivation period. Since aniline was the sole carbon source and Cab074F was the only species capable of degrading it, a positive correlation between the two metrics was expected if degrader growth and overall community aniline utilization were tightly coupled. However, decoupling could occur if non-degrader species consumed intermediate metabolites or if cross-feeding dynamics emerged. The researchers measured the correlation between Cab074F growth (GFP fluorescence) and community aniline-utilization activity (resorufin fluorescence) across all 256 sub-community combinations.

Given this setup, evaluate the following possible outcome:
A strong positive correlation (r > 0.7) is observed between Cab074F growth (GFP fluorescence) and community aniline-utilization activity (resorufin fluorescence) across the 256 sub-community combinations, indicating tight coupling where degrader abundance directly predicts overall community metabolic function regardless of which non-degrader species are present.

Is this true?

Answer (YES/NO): NO